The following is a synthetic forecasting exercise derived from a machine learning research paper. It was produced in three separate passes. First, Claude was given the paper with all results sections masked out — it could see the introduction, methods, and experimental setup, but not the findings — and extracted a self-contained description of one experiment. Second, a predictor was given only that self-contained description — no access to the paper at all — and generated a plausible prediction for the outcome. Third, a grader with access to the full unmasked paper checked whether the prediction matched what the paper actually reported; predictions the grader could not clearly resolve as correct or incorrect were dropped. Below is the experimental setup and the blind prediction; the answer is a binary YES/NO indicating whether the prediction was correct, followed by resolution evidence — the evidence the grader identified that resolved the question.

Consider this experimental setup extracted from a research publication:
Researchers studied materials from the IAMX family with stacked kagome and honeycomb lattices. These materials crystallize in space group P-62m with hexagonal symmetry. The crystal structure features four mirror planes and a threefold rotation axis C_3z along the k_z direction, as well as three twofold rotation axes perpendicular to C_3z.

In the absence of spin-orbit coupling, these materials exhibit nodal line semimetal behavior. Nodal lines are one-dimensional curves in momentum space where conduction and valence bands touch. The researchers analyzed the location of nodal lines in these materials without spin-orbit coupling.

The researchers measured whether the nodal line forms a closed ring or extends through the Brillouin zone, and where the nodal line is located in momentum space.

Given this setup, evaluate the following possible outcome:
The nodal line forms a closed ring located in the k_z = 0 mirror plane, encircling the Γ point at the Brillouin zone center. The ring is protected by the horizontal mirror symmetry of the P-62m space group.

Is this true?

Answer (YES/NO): YES